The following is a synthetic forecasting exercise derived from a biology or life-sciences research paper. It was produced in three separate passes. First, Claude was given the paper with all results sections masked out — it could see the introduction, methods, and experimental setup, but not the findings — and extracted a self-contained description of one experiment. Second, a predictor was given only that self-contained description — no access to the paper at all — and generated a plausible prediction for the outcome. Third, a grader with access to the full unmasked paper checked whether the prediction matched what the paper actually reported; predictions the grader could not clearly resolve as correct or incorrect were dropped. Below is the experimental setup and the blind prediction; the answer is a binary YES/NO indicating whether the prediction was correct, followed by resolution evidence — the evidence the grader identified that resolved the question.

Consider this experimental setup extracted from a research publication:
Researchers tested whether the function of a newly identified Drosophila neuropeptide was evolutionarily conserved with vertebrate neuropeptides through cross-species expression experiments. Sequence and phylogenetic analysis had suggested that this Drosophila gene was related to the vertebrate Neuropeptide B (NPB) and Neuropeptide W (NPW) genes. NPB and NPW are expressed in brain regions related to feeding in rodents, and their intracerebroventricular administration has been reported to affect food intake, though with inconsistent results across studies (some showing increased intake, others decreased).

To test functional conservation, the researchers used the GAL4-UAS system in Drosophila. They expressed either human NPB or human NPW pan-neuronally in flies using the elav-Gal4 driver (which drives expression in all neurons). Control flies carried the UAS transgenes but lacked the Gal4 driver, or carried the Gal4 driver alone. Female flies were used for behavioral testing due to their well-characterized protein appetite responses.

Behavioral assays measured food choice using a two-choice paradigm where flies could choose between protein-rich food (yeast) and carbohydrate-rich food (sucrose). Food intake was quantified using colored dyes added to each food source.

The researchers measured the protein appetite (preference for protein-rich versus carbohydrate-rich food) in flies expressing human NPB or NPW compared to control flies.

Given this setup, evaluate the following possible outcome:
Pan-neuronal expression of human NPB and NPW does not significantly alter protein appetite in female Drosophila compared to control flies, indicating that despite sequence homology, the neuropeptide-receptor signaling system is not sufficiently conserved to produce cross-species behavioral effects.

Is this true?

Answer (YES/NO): NO